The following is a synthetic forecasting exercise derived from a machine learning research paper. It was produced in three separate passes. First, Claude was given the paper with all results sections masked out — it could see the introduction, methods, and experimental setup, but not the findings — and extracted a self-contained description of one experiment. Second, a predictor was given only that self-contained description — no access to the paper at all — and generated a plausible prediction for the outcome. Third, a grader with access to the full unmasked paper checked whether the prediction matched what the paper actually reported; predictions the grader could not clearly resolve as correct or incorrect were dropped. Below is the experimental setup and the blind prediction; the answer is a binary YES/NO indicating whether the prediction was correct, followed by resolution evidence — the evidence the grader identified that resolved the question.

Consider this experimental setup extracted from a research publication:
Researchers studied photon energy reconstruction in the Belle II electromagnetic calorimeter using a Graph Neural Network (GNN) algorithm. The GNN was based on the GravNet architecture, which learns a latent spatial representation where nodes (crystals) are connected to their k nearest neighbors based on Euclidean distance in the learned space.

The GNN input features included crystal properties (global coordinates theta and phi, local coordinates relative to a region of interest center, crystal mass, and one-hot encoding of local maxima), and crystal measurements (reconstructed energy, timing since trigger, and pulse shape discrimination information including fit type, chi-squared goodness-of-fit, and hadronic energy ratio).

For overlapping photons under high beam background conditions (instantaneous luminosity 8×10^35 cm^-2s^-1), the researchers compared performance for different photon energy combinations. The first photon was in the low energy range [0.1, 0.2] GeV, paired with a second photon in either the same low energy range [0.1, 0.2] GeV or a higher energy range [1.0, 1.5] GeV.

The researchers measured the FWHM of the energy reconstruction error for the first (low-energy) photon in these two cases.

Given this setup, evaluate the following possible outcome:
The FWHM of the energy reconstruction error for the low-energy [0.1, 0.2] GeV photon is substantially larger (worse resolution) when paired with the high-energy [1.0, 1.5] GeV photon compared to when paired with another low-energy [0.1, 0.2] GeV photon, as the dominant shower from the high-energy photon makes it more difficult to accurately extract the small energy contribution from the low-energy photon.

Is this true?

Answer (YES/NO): NO